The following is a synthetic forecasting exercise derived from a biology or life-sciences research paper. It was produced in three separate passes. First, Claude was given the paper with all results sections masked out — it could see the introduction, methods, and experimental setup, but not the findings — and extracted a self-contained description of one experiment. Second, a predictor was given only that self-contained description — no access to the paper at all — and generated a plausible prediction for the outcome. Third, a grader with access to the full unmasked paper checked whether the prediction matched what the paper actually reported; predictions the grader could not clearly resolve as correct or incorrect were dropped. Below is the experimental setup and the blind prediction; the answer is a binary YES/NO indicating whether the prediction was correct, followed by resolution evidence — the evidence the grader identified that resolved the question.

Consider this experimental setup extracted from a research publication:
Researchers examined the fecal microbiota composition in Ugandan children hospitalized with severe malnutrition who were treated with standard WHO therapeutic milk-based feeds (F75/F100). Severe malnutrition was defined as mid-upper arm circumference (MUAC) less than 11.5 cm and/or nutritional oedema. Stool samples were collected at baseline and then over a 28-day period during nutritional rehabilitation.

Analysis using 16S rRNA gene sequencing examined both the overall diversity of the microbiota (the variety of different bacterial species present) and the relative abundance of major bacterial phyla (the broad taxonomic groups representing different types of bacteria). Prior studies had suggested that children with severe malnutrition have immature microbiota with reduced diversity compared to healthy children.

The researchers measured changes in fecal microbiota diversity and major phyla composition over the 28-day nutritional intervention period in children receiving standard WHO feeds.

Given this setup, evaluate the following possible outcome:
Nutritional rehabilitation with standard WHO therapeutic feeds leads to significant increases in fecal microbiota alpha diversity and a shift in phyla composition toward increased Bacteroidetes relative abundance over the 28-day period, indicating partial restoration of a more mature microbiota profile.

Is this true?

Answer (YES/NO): NO